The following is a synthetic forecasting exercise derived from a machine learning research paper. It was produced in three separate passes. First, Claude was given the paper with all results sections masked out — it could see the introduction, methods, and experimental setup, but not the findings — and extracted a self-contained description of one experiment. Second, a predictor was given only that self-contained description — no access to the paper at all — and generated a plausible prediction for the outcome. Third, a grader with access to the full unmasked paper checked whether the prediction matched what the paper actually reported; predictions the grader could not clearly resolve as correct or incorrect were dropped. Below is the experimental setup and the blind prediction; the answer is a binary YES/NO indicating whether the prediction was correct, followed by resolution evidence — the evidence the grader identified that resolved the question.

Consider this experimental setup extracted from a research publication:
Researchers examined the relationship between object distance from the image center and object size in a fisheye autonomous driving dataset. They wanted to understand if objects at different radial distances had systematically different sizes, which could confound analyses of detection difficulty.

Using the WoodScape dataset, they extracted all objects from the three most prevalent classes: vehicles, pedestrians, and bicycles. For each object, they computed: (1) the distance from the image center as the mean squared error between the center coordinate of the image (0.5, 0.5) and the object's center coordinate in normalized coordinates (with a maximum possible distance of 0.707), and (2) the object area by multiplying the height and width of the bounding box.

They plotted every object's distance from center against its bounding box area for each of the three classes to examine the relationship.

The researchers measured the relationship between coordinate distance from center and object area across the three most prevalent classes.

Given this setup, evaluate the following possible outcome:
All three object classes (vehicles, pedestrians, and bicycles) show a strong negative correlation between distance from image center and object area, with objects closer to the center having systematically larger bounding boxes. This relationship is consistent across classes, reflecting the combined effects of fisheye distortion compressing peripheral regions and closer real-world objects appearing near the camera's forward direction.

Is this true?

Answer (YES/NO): NO